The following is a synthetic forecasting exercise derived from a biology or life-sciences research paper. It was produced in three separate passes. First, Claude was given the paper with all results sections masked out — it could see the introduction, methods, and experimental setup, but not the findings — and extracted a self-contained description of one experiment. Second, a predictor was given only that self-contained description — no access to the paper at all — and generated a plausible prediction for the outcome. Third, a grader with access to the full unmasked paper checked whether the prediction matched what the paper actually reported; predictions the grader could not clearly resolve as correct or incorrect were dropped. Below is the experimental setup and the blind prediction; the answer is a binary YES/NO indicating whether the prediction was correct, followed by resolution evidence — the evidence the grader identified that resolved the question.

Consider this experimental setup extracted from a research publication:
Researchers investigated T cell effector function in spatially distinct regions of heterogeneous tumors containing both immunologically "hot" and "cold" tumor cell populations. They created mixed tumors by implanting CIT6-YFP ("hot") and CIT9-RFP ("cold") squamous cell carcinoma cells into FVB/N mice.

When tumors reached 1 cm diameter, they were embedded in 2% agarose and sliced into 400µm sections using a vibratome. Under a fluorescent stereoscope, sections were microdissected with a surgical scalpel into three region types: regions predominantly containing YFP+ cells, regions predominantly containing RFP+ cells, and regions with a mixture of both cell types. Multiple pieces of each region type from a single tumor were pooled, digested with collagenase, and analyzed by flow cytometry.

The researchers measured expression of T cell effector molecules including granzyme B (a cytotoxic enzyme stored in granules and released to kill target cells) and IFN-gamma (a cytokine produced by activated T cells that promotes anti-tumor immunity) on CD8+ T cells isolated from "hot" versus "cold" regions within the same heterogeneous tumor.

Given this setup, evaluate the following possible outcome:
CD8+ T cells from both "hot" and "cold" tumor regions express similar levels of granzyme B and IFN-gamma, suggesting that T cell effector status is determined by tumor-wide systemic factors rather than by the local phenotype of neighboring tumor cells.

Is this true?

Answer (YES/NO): NO